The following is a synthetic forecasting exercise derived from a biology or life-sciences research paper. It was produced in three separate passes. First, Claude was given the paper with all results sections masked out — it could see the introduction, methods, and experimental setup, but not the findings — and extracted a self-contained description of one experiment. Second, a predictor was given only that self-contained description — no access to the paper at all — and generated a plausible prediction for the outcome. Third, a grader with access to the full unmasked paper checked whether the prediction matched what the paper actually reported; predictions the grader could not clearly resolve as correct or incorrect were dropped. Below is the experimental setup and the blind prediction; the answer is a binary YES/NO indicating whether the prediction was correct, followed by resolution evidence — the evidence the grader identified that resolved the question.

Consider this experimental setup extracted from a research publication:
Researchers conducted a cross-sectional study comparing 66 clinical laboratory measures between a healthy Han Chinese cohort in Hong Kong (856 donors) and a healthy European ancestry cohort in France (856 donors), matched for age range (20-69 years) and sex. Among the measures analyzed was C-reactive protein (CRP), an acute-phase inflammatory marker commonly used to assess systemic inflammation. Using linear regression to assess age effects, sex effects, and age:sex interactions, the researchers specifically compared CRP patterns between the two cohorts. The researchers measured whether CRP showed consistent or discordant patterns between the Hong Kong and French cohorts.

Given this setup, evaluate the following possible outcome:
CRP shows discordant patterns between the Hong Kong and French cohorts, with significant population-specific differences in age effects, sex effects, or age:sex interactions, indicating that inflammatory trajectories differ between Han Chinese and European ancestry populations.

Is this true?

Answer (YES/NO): YES